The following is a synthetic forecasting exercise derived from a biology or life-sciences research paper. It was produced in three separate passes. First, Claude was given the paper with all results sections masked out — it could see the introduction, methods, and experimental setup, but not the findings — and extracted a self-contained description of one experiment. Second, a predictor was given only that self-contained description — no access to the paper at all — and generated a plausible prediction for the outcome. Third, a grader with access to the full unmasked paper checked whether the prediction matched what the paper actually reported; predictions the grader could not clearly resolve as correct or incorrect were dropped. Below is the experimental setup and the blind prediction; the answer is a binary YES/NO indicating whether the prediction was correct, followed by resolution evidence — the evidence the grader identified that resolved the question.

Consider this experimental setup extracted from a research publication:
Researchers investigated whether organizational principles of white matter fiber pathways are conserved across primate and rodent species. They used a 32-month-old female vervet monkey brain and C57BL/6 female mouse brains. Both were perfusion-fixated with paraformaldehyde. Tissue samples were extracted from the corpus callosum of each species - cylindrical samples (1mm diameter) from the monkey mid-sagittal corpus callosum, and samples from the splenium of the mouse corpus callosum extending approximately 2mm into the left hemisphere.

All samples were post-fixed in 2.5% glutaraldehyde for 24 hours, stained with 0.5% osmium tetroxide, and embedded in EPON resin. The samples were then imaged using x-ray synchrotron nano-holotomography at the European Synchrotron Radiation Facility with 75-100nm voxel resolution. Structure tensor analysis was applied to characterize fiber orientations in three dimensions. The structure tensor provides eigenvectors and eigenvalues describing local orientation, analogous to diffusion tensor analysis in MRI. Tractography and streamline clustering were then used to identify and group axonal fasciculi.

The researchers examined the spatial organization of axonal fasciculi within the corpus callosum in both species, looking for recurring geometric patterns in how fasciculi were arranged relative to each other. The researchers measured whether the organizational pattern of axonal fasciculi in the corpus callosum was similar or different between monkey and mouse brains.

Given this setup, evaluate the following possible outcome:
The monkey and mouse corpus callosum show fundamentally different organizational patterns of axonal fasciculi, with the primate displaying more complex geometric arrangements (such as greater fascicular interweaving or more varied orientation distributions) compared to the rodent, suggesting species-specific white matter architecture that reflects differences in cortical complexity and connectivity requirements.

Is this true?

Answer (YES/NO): NO